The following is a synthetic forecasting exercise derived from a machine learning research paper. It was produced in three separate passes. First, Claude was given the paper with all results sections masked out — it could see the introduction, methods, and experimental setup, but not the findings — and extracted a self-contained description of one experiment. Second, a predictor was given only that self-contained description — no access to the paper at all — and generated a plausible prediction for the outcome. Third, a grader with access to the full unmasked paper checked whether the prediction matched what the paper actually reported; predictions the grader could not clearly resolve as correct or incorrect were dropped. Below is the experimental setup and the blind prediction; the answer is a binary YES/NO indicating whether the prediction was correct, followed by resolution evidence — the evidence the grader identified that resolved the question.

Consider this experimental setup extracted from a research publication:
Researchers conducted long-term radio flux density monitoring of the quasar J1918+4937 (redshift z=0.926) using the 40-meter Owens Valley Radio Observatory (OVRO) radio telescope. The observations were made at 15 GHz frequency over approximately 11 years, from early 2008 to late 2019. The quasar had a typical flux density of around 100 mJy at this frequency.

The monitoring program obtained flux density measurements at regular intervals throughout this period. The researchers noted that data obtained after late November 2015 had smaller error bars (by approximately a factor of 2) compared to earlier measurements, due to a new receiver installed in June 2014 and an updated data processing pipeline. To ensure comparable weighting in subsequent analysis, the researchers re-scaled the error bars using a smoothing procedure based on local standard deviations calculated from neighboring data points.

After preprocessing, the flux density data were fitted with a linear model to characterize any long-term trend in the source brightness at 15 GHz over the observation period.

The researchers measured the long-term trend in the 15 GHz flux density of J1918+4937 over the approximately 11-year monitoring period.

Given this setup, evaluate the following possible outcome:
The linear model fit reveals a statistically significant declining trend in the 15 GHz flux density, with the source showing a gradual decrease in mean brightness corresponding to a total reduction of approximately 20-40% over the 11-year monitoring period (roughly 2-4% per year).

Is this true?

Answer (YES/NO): YES